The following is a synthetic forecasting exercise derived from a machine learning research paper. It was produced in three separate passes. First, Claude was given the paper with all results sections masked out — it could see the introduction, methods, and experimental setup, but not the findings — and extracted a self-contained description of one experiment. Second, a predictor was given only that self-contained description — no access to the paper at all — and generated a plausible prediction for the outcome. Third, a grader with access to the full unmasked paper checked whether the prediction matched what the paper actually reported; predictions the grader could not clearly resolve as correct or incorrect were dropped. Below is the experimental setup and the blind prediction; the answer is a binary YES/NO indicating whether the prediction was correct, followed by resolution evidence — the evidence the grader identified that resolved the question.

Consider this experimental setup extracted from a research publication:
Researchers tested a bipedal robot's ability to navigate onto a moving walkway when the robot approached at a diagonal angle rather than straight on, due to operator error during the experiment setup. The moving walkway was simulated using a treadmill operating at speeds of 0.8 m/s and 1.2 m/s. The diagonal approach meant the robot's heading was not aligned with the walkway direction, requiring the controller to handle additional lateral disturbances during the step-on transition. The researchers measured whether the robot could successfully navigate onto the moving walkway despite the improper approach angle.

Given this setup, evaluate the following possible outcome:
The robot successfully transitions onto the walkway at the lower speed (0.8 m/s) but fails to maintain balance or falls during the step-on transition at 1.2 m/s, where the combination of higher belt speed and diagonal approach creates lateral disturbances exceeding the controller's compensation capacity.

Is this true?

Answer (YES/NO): NO